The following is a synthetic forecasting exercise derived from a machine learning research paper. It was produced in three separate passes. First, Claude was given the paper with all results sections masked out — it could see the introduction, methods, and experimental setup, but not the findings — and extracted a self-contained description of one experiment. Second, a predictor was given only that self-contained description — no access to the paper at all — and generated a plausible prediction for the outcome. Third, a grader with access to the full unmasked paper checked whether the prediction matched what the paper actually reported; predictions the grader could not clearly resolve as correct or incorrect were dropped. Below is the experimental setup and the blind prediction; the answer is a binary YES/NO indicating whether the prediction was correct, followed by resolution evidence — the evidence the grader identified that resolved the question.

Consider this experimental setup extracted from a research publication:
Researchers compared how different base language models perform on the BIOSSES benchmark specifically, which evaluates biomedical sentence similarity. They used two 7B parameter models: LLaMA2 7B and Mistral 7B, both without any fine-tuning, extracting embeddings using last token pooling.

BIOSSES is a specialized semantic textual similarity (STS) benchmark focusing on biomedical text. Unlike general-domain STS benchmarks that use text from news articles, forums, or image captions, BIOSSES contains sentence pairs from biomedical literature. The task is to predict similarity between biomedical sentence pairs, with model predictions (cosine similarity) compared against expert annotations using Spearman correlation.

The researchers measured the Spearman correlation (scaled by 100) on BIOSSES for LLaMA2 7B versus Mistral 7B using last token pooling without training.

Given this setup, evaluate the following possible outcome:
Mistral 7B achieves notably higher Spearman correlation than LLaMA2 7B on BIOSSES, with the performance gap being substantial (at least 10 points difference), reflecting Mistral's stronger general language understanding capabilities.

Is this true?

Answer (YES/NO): NO